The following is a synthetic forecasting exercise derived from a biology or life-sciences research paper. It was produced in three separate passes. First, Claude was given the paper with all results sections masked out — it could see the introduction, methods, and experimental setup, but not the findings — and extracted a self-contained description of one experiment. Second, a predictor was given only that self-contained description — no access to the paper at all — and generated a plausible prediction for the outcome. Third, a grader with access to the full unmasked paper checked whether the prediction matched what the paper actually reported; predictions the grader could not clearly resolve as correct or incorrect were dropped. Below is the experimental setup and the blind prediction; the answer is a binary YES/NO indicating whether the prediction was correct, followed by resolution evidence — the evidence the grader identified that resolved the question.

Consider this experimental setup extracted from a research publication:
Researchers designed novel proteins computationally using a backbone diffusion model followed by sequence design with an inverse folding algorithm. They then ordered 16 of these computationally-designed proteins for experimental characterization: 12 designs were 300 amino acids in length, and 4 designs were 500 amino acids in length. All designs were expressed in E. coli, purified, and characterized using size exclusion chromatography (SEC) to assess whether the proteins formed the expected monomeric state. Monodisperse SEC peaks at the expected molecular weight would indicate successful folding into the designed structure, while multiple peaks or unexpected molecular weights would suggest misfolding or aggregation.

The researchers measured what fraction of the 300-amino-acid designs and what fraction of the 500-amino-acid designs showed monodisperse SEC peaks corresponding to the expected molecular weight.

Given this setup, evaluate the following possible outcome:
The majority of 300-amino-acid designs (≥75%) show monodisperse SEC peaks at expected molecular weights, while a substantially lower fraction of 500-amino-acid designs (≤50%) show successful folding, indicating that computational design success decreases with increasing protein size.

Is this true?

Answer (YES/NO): NO